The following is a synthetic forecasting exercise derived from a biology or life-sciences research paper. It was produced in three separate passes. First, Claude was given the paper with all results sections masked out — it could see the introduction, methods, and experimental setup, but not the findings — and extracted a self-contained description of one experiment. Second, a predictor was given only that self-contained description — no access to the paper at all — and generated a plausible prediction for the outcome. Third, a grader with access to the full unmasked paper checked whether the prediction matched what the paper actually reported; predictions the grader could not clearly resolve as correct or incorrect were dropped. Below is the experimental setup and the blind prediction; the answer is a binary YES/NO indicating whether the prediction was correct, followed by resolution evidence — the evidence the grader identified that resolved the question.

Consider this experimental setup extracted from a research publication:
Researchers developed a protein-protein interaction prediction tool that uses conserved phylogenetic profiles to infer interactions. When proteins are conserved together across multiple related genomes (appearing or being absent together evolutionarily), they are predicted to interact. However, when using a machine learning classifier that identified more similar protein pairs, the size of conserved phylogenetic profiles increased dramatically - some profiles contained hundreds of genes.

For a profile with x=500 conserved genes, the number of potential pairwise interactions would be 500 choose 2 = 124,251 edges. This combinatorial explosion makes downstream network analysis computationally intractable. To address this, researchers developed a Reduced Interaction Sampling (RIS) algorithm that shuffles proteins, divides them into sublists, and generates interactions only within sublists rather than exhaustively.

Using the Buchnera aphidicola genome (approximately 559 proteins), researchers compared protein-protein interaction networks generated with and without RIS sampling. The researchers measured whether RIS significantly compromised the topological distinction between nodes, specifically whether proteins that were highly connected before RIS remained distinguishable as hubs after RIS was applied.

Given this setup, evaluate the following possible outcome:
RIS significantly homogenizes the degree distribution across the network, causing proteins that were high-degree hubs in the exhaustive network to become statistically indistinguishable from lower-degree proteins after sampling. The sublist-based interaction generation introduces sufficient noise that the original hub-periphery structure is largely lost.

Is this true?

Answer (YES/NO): NO